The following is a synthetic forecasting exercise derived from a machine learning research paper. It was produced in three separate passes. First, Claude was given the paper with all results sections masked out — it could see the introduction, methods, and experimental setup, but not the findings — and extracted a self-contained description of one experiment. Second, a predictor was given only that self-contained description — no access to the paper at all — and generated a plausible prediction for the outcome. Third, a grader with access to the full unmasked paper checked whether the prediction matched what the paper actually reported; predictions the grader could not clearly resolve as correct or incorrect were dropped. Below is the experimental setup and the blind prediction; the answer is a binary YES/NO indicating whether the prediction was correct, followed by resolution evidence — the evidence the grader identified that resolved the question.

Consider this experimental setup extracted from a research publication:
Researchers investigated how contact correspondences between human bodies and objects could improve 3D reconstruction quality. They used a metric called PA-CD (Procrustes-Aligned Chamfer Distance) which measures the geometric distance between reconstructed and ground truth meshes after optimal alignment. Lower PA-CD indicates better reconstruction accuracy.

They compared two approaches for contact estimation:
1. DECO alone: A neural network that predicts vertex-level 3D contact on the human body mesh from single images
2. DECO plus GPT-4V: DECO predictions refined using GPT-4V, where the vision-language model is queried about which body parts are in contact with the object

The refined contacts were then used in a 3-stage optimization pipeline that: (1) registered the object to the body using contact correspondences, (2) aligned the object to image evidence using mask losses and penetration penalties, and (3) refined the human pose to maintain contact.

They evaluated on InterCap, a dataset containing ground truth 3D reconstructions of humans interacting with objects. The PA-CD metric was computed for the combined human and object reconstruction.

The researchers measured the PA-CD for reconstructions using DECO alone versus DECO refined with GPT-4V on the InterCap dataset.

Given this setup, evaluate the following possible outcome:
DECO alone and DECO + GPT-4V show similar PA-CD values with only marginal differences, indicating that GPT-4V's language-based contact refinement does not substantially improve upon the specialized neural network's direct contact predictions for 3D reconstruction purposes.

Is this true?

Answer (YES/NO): NO